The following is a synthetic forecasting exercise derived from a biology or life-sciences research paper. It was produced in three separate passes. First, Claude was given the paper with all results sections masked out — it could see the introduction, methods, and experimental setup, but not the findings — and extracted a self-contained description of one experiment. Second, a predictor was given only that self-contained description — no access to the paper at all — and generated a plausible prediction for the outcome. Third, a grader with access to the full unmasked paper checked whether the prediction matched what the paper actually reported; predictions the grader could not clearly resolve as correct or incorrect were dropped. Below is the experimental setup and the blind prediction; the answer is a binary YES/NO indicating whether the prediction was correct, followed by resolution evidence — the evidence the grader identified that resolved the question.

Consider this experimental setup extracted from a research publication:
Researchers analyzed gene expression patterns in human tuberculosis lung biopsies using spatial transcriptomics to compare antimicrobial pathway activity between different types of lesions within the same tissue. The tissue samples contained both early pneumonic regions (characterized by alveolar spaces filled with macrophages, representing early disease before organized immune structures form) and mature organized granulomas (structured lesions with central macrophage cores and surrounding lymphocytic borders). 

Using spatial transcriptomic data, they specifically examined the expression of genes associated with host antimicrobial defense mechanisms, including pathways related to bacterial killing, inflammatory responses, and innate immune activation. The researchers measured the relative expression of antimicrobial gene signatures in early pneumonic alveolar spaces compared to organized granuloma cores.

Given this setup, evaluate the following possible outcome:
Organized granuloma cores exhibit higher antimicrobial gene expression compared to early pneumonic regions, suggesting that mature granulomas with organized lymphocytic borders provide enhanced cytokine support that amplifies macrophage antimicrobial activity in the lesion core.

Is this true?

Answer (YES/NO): YES